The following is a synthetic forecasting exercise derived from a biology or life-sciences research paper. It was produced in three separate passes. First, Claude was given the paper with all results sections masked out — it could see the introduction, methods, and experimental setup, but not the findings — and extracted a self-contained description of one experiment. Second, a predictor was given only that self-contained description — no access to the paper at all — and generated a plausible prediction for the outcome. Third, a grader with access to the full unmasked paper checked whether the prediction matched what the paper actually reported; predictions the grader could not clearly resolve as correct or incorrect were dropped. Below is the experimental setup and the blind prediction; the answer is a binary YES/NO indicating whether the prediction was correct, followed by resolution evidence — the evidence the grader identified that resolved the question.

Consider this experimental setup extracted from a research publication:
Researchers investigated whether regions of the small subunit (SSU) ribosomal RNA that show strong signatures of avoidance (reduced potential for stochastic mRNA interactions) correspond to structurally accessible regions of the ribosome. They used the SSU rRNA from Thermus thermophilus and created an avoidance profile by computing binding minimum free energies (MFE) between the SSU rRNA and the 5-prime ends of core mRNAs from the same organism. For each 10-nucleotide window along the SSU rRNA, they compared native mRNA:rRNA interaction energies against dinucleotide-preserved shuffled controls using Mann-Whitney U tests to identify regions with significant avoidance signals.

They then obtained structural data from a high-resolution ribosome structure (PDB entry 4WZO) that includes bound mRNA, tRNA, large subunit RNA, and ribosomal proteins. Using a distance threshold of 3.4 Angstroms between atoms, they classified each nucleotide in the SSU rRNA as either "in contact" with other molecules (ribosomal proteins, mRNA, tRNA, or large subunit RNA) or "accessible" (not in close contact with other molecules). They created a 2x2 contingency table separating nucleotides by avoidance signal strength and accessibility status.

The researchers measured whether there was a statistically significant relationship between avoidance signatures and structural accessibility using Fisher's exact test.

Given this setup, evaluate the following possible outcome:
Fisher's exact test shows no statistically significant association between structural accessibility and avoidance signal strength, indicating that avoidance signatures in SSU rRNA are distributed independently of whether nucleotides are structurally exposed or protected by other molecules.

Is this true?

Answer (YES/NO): NO